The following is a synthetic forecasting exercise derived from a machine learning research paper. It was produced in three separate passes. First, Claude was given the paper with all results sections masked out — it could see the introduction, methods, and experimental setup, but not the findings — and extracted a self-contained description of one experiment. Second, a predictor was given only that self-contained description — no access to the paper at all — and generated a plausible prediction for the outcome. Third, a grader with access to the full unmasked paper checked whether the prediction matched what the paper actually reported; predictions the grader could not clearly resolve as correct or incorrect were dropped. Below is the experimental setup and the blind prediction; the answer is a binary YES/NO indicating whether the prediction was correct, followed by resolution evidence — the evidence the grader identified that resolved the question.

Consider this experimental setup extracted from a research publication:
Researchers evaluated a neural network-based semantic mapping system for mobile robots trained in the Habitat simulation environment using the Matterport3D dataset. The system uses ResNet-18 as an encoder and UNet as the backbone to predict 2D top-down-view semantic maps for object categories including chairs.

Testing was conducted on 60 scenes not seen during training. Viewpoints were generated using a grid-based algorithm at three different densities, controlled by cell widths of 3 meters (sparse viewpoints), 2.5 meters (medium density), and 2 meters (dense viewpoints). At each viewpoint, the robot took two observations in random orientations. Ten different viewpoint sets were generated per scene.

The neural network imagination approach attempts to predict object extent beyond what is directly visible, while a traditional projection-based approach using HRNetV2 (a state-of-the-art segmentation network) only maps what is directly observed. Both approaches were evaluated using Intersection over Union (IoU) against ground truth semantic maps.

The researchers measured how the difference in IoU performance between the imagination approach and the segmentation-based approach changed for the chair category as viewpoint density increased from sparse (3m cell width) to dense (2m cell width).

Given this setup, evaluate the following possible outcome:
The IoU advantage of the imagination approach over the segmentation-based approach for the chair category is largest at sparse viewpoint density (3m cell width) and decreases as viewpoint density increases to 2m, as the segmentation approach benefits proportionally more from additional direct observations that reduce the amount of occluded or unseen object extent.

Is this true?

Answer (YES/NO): YES